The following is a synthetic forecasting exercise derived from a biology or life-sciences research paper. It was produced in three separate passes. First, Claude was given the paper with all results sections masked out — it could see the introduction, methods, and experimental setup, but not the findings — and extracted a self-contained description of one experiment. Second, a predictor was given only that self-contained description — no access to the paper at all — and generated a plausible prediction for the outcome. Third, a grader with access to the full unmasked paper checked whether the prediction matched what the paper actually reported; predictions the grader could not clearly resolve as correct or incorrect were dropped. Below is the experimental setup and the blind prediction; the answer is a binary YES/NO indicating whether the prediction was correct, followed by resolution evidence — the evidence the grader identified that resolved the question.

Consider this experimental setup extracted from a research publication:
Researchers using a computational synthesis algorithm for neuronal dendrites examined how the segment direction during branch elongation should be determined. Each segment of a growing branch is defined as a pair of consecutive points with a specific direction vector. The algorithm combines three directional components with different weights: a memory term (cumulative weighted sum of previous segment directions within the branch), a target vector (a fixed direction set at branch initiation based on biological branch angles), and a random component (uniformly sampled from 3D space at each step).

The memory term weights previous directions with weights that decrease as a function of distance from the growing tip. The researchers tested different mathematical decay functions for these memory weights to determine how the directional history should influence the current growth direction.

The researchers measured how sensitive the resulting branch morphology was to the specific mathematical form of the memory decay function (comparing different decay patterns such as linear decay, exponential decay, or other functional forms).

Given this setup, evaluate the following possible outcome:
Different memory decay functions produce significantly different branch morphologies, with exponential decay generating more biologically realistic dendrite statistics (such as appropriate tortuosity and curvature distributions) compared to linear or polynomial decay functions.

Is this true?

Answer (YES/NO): NO